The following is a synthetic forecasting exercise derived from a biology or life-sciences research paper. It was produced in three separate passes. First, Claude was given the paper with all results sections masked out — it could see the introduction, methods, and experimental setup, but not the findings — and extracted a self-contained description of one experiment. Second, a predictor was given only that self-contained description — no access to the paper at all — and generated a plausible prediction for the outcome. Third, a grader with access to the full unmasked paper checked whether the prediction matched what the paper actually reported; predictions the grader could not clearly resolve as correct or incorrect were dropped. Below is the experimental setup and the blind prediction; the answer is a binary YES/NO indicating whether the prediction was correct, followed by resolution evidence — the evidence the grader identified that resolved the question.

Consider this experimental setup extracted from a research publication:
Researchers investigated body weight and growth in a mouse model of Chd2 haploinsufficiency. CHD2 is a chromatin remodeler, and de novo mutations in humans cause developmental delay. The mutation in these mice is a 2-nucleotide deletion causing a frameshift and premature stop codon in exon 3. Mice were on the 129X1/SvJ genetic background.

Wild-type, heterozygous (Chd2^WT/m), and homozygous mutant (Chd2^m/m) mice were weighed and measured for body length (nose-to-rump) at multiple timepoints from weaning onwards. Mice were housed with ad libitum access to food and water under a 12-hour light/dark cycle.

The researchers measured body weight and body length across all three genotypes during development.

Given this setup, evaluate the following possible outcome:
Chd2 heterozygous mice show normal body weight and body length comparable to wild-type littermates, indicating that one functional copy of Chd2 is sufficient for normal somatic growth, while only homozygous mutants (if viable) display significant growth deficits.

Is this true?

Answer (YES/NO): YES